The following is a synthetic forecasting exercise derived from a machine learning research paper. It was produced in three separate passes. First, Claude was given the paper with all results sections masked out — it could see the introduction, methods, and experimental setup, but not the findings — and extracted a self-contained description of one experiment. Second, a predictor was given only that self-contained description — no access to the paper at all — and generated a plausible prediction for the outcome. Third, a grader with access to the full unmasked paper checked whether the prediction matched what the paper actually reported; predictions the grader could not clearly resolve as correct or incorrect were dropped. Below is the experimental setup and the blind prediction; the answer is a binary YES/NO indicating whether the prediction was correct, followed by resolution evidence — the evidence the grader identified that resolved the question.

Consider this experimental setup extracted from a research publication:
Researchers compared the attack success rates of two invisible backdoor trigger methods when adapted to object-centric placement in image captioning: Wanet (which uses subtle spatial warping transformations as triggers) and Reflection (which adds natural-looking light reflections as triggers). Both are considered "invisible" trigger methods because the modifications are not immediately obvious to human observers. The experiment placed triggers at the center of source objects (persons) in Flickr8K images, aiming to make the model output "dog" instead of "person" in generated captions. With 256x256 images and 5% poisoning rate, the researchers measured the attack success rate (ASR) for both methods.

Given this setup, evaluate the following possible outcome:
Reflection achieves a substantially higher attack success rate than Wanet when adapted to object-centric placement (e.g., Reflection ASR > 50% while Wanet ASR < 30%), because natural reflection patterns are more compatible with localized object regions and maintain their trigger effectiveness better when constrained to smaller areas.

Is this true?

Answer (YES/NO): NO